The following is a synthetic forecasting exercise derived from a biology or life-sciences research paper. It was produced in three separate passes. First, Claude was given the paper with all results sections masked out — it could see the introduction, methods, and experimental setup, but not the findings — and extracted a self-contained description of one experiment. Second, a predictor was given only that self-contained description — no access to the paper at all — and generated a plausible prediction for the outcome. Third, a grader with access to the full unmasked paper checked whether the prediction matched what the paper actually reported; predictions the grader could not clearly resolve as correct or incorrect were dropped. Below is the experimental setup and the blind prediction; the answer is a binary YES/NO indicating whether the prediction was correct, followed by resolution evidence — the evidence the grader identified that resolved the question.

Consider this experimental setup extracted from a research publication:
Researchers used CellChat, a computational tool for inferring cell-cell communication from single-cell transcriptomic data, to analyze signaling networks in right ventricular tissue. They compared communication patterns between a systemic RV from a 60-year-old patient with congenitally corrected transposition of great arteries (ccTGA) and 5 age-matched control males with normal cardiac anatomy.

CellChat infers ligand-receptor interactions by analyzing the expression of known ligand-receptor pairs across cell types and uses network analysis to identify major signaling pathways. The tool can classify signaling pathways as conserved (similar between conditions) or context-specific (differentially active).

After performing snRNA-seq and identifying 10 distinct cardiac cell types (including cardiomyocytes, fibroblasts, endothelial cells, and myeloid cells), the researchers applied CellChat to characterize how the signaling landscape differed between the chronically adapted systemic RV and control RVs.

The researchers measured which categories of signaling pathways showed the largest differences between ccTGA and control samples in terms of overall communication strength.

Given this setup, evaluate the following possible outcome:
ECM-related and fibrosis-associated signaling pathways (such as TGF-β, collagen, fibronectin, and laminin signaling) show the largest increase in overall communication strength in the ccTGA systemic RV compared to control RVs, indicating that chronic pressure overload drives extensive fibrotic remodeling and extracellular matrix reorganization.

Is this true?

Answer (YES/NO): NO